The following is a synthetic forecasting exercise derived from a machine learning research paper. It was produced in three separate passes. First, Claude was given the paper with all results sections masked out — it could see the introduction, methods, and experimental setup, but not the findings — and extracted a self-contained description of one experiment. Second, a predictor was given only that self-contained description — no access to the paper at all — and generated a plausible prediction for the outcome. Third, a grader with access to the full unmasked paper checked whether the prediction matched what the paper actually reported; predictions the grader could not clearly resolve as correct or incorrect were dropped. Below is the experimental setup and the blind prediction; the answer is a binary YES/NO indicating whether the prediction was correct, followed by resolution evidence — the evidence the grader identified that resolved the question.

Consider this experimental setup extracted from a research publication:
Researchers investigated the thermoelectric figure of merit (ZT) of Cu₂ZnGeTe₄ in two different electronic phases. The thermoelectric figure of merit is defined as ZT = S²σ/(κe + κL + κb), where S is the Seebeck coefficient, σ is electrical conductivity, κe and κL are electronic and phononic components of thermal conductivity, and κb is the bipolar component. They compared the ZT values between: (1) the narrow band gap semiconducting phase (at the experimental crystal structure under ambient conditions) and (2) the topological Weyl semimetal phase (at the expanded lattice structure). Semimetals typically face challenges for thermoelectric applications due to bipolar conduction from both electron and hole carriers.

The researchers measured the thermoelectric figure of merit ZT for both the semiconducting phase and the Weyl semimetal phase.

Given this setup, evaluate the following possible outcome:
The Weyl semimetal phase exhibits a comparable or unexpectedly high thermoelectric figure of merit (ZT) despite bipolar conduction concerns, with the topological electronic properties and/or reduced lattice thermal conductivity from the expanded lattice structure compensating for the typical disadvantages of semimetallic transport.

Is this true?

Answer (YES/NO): NO